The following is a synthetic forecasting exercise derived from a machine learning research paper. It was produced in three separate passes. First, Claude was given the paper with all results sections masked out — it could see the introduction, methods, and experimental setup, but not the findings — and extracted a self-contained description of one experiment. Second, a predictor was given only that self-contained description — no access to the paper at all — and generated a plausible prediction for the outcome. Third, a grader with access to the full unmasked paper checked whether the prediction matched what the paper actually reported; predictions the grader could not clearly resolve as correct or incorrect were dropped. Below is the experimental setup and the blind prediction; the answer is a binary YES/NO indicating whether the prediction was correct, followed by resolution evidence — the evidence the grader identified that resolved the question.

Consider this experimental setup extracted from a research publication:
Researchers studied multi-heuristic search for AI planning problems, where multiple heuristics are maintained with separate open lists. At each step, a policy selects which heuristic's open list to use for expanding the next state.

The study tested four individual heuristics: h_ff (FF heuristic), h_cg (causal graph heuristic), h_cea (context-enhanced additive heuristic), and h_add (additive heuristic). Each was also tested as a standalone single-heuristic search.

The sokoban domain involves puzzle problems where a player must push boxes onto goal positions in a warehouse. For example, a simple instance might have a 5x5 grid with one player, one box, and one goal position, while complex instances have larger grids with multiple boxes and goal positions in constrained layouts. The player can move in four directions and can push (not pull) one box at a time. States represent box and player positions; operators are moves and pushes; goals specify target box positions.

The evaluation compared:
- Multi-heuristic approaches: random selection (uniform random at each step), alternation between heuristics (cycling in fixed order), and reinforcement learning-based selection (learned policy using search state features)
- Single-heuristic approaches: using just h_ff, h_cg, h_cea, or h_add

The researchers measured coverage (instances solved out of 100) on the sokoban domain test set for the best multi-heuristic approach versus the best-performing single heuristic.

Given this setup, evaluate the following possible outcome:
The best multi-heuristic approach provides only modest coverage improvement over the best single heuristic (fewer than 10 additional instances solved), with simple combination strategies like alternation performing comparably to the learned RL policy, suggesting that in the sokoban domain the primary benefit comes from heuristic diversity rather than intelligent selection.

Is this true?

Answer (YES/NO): NO